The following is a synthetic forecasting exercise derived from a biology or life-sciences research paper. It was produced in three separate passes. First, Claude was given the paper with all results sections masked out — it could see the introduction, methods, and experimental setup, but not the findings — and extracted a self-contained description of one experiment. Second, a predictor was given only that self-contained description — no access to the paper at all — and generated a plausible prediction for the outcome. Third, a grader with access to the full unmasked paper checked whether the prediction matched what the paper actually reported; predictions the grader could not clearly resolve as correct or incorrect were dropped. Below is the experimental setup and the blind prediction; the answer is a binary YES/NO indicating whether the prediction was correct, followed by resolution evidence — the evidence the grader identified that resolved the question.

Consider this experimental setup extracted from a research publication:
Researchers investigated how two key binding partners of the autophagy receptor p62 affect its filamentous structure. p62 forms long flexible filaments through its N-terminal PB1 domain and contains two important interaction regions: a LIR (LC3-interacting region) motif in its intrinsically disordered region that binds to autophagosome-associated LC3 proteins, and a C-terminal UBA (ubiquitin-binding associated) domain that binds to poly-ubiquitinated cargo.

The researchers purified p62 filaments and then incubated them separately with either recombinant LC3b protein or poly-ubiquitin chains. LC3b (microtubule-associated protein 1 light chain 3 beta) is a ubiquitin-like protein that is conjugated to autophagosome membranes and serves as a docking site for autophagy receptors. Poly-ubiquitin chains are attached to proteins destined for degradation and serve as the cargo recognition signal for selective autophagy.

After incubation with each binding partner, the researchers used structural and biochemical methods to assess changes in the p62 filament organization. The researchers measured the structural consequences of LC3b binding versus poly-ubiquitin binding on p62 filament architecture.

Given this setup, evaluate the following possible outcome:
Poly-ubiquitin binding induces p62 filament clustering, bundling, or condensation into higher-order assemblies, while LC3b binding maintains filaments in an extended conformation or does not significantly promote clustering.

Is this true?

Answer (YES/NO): NO